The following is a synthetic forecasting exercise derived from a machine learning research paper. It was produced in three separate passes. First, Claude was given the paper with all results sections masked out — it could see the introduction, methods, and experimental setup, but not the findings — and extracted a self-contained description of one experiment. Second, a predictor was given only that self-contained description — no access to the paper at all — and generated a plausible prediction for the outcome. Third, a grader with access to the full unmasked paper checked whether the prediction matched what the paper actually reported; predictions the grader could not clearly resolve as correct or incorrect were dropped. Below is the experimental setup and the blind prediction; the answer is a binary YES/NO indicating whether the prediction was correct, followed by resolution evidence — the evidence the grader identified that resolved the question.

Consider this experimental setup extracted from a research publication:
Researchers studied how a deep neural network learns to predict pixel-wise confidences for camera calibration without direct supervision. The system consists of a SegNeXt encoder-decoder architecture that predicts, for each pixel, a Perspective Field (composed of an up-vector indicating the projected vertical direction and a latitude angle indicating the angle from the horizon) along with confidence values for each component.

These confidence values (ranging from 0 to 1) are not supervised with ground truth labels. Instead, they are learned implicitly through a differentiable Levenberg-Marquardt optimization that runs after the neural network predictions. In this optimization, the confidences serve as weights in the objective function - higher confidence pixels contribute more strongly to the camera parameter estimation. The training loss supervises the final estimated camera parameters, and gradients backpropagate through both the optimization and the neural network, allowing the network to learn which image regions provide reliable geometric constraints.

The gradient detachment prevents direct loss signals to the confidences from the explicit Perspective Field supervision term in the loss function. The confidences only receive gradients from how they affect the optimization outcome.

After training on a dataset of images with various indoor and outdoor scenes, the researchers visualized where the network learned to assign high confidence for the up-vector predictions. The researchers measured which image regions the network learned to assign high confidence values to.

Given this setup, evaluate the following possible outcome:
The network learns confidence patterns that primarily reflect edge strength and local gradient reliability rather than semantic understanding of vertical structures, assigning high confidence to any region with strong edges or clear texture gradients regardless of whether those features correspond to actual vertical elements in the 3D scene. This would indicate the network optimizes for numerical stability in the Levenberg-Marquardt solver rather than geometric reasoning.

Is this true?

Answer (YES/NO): NO